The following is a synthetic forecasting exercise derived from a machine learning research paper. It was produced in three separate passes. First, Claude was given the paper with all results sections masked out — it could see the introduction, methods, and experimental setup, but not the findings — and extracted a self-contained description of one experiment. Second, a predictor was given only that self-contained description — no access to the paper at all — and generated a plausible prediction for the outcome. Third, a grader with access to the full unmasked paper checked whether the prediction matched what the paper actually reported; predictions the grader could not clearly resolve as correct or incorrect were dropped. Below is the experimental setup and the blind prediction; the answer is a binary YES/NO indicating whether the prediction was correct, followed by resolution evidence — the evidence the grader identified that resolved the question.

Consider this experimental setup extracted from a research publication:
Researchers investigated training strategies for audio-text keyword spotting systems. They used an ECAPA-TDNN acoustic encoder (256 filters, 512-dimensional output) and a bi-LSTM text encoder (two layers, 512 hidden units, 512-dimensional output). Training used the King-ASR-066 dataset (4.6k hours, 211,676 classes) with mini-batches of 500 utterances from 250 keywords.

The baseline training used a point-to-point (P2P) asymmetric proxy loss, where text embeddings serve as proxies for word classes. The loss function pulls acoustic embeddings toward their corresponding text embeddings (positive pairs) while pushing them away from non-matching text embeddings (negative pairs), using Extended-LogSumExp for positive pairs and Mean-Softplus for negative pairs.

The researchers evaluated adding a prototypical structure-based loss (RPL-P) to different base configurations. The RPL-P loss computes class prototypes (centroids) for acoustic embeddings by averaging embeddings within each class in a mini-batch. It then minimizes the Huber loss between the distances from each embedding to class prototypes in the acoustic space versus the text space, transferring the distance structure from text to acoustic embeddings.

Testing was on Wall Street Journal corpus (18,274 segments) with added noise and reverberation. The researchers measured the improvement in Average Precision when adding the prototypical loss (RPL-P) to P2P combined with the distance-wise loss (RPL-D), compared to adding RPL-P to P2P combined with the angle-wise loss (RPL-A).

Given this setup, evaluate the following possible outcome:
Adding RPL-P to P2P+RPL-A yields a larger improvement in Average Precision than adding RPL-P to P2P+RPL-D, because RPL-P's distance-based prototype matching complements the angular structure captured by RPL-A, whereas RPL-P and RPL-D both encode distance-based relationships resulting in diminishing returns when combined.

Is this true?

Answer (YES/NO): NO